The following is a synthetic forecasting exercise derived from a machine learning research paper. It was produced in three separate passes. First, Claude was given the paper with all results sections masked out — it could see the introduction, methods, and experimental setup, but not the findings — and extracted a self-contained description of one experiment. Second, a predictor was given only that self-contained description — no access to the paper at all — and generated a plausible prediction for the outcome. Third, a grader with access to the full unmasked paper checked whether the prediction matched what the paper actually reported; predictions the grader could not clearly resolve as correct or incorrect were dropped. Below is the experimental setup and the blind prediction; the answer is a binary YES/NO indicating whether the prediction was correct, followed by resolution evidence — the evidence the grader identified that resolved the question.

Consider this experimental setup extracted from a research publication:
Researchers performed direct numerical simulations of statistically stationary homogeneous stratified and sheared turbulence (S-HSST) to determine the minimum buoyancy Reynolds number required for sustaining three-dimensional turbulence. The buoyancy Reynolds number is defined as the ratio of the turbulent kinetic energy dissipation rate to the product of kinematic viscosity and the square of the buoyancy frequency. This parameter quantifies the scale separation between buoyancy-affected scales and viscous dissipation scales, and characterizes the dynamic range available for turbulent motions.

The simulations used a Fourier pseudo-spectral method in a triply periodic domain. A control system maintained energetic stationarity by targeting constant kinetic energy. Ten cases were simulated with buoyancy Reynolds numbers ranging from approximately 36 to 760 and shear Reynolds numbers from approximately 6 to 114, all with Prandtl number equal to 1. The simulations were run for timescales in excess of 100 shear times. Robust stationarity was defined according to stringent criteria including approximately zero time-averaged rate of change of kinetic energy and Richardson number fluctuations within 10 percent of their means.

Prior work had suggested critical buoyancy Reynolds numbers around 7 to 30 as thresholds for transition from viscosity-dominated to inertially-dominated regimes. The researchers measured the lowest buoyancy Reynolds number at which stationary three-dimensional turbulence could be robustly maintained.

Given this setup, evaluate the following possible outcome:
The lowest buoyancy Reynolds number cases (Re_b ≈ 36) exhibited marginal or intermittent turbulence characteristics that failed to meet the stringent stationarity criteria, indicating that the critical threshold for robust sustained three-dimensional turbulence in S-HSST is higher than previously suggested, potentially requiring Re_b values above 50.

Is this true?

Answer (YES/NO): NO